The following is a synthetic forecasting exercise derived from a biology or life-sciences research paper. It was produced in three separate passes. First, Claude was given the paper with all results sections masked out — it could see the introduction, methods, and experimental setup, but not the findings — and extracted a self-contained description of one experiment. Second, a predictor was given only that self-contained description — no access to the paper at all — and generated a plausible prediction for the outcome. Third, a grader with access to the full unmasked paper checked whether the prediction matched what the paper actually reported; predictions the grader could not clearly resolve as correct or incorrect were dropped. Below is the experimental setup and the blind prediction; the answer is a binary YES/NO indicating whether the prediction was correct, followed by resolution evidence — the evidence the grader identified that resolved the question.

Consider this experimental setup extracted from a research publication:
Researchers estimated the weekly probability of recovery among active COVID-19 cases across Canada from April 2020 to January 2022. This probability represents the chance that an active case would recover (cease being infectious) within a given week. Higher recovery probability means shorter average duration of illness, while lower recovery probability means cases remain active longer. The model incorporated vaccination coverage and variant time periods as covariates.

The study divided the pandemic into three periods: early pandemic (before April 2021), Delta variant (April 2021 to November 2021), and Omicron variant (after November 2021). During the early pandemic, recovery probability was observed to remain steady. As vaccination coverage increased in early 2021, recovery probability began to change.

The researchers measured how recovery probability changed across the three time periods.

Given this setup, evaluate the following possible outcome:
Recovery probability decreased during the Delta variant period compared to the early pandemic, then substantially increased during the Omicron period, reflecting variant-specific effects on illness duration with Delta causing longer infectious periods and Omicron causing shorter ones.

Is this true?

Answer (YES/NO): NO